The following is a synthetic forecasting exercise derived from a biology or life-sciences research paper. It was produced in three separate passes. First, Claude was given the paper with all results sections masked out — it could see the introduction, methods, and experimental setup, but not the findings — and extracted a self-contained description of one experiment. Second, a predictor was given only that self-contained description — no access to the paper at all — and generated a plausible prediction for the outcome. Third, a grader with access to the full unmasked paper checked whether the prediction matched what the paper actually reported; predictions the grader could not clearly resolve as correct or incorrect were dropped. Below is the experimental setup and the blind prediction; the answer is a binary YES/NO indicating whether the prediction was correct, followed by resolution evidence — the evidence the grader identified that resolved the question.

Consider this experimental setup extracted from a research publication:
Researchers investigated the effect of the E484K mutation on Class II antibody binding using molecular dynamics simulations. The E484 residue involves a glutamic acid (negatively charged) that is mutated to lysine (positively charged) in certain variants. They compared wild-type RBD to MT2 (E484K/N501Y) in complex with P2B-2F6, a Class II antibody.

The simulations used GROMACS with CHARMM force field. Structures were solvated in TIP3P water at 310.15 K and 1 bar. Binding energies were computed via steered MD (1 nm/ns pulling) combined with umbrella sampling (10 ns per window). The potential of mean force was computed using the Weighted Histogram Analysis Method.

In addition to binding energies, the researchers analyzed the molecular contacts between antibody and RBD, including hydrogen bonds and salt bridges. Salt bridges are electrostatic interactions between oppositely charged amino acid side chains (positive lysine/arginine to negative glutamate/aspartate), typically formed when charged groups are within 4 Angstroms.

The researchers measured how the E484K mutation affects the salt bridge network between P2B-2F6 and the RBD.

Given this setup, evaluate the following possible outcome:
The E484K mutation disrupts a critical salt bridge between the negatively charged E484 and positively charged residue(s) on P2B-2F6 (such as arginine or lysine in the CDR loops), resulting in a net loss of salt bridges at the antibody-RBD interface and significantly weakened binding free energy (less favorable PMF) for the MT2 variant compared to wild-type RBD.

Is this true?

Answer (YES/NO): YES